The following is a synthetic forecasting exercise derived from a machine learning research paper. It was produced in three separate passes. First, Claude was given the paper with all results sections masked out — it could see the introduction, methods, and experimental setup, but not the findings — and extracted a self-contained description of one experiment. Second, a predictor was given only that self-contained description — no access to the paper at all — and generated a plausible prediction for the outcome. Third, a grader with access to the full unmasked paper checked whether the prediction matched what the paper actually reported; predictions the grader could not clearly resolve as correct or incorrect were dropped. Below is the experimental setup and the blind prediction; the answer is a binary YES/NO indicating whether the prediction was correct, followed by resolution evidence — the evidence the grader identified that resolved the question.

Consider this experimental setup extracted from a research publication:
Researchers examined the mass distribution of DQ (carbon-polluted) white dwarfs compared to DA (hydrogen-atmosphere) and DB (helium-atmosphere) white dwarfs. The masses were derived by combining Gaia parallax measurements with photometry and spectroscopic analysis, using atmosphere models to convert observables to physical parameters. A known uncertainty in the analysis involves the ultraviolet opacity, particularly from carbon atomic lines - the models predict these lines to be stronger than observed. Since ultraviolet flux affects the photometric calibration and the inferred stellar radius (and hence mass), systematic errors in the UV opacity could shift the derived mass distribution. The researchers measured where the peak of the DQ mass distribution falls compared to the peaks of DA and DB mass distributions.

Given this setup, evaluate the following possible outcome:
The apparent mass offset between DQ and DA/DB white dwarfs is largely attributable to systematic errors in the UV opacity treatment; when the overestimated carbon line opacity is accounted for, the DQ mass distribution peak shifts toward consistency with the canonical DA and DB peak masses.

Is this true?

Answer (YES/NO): YES